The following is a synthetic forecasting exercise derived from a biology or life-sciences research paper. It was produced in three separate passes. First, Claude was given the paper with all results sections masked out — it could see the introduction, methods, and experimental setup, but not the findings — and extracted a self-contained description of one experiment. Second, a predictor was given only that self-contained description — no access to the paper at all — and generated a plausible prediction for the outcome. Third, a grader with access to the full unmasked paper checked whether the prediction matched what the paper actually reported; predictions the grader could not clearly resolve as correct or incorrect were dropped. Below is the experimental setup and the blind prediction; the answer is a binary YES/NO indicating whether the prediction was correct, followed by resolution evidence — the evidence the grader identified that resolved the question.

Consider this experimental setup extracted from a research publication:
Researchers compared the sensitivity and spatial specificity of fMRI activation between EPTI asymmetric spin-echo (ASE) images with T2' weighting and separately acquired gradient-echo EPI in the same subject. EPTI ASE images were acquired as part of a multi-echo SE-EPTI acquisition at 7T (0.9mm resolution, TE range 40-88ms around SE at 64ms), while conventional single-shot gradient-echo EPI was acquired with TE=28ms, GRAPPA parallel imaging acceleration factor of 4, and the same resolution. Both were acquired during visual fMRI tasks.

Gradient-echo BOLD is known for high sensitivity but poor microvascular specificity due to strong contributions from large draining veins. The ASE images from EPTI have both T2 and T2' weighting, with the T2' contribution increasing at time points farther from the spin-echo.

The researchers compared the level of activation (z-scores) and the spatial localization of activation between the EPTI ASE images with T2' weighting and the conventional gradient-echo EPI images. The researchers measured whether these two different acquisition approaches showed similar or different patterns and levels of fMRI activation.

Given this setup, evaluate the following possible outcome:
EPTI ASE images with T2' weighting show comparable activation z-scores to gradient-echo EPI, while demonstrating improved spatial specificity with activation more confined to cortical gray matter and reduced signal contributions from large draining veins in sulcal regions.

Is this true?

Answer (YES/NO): NO